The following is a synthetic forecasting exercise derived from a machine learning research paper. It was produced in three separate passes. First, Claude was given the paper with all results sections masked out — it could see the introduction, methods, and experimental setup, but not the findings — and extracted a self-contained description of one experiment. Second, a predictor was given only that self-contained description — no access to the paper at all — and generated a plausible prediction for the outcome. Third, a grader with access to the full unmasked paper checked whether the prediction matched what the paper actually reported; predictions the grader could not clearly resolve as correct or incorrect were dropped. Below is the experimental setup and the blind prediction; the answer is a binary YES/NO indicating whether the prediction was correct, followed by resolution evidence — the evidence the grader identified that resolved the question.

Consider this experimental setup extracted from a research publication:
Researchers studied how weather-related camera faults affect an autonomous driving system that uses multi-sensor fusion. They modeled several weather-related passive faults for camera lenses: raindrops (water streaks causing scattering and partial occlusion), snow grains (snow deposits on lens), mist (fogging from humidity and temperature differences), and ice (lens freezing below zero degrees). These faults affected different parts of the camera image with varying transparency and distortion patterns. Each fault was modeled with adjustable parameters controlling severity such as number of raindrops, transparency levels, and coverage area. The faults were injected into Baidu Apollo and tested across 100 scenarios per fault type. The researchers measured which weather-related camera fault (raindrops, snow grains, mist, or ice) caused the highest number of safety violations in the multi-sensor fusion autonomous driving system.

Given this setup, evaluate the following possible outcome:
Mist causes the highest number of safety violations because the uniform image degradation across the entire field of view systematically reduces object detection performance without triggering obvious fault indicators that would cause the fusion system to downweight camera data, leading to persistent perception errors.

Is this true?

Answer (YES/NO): NO